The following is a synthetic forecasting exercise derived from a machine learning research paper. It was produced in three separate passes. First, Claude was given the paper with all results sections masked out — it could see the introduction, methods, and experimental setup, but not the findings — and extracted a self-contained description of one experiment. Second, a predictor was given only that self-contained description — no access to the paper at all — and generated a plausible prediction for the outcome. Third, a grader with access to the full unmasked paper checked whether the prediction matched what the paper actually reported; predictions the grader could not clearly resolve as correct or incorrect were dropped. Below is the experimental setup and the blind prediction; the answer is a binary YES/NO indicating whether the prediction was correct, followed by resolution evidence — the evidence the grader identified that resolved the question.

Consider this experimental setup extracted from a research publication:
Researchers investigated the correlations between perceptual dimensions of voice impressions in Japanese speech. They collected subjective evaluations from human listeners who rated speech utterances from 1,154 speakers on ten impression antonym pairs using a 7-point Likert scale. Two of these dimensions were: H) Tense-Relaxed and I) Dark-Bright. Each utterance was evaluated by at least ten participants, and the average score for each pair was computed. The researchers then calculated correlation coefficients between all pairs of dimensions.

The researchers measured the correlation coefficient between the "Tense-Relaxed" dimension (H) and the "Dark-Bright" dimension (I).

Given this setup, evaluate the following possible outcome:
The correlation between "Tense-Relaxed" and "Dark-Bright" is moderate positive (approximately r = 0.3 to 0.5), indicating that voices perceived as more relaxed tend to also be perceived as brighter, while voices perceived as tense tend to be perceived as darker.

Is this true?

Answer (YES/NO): NO